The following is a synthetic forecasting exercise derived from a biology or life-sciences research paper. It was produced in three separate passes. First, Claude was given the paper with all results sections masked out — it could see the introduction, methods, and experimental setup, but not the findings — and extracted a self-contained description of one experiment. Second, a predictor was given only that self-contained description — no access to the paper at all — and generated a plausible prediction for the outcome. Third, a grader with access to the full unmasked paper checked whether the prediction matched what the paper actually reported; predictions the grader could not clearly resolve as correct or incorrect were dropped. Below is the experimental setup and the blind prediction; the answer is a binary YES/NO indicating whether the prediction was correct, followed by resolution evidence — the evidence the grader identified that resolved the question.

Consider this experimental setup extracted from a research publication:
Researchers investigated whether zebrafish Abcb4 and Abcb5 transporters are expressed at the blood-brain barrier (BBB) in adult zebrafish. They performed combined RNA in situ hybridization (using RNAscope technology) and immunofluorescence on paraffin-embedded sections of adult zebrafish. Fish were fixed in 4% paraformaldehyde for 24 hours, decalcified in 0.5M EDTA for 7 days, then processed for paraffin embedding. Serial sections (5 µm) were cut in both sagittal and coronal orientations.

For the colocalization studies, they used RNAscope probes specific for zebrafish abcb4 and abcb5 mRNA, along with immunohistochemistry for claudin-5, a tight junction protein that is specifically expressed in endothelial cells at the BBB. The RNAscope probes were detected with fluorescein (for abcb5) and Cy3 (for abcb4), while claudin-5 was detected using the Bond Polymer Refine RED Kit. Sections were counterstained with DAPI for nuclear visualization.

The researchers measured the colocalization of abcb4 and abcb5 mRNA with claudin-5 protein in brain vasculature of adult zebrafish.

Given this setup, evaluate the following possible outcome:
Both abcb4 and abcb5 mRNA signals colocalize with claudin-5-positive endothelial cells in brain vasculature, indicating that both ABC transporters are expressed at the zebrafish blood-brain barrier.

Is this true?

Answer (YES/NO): NO